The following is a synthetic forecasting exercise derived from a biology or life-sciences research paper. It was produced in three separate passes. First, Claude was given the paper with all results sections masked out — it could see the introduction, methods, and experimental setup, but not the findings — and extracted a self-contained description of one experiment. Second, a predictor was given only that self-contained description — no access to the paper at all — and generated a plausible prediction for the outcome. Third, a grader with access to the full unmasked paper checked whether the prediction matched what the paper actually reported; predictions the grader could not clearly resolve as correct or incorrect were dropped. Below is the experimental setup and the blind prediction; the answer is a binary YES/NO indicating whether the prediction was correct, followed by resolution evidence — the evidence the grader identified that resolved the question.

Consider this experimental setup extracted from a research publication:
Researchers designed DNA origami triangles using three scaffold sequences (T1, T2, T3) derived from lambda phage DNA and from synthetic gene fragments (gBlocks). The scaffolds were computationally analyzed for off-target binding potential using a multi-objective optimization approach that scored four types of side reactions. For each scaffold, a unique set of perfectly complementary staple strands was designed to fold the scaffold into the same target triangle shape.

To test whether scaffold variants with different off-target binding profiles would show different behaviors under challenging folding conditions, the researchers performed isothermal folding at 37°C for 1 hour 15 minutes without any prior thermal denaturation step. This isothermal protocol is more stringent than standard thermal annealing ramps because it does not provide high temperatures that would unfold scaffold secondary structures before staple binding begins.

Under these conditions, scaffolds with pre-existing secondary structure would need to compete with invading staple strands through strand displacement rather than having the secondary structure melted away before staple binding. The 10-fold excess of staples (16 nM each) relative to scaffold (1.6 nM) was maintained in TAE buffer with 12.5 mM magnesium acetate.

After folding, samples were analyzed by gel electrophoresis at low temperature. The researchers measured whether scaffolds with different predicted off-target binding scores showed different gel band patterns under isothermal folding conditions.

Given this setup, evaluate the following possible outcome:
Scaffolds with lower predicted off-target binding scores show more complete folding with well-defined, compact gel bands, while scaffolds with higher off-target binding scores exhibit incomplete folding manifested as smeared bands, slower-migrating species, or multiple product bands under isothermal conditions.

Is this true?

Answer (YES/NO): NO